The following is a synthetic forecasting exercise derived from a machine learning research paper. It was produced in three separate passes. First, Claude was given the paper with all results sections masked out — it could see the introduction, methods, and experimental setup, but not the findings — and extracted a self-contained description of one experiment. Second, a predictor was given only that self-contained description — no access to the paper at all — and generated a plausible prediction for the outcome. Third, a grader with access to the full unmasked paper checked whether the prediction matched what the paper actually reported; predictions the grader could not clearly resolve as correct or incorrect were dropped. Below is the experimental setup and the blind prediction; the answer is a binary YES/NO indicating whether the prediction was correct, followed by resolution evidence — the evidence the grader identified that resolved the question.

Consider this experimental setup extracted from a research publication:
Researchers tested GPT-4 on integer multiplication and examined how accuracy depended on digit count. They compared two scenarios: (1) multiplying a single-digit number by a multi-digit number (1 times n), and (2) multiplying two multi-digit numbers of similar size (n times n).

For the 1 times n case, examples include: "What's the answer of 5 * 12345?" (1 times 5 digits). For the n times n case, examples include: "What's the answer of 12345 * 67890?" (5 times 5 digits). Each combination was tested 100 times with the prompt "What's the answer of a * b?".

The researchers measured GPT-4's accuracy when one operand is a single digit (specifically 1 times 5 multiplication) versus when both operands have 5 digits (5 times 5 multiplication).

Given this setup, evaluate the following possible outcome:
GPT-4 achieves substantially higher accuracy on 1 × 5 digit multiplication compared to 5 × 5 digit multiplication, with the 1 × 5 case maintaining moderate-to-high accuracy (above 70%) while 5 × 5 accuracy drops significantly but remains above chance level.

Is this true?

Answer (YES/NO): NO